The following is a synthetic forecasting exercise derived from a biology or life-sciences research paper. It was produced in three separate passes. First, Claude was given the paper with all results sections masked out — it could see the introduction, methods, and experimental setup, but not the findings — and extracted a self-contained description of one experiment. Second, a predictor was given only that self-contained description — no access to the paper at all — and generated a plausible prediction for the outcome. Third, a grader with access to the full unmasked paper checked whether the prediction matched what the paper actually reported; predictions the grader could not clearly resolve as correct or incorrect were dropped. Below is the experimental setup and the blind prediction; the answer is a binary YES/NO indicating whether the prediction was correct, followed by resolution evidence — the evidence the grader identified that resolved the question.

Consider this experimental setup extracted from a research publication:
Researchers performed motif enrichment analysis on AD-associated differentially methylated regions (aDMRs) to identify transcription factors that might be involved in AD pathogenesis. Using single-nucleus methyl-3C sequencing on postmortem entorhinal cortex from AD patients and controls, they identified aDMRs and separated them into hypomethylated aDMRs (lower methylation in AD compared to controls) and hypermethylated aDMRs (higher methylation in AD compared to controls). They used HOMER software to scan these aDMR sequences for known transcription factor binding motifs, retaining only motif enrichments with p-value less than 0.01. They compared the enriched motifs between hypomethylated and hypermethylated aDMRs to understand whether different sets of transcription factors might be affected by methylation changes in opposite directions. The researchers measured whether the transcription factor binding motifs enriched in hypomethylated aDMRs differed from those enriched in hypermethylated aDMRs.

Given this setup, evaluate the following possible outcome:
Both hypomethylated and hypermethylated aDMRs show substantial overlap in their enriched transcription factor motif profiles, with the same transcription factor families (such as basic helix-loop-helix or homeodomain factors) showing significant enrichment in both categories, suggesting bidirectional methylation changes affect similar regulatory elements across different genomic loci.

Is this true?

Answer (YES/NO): NO